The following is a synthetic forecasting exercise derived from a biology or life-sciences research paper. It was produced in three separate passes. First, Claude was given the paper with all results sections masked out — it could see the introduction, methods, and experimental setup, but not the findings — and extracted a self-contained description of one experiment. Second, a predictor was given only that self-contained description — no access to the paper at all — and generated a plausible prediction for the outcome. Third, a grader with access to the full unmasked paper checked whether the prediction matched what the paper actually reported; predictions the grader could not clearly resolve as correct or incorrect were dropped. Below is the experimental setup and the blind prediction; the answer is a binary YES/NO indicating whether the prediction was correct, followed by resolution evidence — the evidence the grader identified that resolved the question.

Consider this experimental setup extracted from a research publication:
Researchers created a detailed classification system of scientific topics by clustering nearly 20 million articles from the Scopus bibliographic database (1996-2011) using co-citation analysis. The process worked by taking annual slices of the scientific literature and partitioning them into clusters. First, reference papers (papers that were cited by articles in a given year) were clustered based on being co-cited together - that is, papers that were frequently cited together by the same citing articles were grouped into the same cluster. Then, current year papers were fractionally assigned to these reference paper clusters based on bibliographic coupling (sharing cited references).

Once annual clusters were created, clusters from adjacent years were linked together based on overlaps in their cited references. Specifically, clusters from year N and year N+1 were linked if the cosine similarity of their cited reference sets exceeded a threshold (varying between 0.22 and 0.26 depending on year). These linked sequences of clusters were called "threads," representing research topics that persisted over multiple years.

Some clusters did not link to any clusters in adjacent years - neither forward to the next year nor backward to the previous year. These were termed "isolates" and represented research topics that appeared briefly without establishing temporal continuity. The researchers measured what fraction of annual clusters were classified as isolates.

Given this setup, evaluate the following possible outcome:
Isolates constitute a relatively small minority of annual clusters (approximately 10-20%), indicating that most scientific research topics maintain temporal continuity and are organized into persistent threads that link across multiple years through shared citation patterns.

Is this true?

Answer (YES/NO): NO